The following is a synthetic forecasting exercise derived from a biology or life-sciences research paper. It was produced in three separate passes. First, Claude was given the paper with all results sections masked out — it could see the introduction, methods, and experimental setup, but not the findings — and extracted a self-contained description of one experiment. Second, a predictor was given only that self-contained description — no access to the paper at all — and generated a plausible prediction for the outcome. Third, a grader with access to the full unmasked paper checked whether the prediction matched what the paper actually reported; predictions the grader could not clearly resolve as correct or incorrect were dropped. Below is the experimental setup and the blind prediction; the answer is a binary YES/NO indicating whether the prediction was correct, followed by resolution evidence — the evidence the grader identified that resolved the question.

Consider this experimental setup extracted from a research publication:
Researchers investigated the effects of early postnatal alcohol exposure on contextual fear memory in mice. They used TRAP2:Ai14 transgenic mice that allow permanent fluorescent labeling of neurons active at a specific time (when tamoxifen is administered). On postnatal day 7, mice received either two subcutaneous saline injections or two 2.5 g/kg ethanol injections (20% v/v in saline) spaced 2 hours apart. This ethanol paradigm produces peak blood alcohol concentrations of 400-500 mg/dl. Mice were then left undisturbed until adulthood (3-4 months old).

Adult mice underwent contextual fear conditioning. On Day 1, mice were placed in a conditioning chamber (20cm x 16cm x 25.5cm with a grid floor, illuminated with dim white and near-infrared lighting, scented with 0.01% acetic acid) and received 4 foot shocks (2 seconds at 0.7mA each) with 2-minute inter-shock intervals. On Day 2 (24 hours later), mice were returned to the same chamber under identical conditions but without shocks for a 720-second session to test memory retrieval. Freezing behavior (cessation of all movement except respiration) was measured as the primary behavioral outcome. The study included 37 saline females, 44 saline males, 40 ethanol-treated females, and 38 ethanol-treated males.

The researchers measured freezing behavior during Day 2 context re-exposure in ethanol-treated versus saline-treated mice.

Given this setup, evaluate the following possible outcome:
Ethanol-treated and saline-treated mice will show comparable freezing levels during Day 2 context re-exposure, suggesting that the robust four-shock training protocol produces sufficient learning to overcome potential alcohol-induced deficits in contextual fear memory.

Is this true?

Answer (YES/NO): NO